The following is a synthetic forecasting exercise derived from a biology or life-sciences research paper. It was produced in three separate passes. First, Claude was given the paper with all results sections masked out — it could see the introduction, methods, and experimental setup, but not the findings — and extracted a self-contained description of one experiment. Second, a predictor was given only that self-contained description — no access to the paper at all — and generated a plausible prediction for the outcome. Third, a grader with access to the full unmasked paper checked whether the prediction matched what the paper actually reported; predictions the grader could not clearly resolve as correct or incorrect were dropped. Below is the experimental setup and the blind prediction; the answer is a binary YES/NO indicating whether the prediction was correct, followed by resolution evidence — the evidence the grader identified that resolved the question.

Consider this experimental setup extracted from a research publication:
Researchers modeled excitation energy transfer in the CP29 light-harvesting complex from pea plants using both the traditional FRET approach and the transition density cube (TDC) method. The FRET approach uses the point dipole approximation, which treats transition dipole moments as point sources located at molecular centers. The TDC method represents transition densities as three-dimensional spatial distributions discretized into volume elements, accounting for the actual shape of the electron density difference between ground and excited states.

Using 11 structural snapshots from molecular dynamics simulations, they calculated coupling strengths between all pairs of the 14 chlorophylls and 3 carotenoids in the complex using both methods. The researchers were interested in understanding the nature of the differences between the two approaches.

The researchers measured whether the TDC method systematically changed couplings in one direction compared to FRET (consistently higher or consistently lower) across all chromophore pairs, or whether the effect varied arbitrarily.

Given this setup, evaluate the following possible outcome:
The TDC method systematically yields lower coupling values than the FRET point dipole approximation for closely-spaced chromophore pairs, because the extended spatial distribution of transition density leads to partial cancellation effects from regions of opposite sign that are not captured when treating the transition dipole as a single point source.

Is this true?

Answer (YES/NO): NO